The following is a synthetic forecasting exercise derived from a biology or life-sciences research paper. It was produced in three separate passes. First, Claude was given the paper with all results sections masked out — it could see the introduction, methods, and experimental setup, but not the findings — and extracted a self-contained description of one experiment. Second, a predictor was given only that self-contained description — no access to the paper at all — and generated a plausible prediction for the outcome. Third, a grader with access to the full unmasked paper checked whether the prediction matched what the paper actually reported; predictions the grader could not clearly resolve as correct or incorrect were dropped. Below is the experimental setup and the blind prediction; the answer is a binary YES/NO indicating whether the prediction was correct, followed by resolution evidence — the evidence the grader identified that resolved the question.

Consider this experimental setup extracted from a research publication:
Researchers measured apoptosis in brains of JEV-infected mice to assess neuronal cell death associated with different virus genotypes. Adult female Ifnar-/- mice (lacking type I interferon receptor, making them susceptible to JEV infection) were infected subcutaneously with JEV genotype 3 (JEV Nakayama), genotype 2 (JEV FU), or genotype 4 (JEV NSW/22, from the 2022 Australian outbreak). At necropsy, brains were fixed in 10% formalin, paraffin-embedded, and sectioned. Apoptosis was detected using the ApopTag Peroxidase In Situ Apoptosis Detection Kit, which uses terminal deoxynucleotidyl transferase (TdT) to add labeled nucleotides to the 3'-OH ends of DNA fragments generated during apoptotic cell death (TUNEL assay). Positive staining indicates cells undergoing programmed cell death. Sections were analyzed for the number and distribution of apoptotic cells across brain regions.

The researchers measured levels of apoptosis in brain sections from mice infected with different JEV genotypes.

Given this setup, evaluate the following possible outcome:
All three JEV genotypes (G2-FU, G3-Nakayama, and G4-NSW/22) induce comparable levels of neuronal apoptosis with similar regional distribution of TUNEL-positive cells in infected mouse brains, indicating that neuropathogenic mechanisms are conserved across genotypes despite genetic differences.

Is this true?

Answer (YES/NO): NO